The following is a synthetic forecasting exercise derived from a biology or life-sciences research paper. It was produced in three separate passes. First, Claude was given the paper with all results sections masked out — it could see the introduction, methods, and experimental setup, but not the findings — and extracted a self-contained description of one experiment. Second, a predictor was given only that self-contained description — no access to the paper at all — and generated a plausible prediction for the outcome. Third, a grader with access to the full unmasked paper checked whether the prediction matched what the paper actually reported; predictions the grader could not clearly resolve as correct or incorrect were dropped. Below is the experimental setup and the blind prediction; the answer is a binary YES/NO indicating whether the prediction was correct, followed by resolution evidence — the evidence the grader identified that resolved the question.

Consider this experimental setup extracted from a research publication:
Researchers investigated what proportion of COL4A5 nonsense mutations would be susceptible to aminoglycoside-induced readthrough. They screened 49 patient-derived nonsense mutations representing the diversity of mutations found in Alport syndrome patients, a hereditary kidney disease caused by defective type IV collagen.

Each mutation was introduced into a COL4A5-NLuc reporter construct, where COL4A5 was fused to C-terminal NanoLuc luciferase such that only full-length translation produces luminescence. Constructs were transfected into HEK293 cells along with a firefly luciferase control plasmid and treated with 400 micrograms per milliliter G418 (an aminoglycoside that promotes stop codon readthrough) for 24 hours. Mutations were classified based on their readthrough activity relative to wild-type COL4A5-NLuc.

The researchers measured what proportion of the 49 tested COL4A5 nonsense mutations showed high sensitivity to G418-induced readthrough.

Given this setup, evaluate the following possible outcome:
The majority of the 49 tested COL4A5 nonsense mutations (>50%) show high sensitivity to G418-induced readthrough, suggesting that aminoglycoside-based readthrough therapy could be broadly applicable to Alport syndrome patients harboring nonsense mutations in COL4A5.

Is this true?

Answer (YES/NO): NO